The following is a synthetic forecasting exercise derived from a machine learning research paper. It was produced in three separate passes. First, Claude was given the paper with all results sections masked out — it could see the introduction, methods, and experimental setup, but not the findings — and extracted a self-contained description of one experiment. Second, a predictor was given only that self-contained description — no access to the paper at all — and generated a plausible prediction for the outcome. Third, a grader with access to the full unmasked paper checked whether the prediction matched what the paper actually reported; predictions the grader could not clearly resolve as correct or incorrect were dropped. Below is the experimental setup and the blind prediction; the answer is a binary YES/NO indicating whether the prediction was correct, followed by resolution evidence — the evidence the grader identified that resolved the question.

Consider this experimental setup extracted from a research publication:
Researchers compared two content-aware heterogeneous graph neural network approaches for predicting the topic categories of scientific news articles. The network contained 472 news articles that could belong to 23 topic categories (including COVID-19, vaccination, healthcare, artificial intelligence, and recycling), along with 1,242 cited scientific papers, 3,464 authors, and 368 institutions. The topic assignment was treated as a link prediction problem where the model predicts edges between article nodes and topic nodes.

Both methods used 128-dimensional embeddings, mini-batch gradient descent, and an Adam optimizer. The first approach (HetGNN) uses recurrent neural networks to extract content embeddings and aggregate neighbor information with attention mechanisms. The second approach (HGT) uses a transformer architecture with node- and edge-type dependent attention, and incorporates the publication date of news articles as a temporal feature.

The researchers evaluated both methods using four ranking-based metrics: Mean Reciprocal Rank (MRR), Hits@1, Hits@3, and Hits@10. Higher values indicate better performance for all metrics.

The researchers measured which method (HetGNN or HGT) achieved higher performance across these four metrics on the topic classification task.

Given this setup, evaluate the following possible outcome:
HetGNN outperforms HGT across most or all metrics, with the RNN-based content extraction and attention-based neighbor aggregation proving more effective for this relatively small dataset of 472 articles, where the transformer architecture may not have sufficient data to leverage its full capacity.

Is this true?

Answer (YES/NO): NO